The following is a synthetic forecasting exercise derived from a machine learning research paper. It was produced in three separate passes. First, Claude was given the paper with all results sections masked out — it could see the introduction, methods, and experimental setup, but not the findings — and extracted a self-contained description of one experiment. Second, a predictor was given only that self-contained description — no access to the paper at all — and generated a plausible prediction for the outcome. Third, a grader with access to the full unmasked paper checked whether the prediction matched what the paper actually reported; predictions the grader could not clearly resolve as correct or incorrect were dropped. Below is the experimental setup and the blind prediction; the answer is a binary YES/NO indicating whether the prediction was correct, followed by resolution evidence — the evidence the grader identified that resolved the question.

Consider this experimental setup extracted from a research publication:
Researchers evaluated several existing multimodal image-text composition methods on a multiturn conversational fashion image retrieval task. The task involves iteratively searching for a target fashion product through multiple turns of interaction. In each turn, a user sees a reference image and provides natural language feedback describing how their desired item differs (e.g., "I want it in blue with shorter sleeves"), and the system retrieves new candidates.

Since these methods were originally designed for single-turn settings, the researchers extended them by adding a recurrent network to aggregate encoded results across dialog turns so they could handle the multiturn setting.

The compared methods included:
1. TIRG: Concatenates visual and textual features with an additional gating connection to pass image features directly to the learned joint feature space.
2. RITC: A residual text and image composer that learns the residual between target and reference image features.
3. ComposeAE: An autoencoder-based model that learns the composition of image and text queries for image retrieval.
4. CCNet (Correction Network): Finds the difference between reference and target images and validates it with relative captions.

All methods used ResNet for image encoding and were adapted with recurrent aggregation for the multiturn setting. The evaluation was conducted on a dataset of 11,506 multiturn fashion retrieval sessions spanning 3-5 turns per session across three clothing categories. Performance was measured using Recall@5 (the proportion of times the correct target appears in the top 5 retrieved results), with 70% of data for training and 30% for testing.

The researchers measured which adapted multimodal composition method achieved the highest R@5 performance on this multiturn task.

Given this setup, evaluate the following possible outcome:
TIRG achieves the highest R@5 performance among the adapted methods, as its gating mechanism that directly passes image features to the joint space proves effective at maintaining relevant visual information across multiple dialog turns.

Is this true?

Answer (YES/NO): NO